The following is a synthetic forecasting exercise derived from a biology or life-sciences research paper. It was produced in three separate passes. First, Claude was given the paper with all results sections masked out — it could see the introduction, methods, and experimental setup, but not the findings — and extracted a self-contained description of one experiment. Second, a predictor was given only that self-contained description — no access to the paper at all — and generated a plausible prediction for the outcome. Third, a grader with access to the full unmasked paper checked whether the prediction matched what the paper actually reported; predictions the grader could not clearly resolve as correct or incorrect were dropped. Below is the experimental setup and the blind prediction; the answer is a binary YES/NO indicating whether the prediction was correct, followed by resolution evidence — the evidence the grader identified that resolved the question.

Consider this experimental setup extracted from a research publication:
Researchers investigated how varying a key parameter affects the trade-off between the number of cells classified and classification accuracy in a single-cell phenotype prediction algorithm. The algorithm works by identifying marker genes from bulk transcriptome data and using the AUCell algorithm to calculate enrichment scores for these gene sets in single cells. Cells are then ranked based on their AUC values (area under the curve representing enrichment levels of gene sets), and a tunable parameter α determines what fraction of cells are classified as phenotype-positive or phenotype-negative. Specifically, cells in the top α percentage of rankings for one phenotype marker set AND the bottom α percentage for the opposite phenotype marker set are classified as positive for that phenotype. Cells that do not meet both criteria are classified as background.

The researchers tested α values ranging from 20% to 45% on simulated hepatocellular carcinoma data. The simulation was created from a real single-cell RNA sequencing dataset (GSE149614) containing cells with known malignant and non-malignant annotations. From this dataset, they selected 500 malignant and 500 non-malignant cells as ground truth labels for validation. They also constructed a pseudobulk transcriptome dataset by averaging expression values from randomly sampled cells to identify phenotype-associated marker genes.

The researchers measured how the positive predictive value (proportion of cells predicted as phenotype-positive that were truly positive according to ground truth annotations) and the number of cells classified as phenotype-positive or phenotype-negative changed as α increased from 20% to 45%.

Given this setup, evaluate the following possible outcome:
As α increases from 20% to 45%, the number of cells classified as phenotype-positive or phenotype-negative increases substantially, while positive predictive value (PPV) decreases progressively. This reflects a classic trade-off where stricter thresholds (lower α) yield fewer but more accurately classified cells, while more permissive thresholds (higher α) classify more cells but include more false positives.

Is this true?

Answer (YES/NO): YES